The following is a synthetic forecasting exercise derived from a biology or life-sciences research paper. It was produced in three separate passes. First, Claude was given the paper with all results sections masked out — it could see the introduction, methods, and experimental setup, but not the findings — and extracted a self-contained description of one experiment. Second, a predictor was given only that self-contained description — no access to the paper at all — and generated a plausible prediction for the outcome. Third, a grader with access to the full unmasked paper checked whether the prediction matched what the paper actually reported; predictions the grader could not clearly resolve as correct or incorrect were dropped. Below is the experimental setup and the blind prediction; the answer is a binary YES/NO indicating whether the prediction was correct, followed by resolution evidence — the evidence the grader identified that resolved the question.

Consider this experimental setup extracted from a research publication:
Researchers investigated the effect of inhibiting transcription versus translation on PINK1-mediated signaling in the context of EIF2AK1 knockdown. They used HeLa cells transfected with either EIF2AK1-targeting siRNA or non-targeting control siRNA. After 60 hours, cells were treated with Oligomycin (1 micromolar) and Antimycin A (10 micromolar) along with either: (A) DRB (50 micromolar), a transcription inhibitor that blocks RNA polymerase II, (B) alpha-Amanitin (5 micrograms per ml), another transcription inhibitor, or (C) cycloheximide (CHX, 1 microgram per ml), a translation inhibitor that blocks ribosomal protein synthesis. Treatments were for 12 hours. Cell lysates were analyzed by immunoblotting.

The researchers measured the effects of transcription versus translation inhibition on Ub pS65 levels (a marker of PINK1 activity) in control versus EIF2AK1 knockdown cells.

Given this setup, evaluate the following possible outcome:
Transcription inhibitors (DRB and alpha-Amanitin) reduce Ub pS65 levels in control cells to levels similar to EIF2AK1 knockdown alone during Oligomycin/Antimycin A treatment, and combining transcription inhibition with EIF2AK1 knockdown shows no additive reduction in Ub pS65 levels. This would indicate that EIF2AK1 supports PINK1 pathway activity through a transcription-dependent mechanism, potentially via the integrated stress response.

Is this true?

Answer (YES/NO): NO